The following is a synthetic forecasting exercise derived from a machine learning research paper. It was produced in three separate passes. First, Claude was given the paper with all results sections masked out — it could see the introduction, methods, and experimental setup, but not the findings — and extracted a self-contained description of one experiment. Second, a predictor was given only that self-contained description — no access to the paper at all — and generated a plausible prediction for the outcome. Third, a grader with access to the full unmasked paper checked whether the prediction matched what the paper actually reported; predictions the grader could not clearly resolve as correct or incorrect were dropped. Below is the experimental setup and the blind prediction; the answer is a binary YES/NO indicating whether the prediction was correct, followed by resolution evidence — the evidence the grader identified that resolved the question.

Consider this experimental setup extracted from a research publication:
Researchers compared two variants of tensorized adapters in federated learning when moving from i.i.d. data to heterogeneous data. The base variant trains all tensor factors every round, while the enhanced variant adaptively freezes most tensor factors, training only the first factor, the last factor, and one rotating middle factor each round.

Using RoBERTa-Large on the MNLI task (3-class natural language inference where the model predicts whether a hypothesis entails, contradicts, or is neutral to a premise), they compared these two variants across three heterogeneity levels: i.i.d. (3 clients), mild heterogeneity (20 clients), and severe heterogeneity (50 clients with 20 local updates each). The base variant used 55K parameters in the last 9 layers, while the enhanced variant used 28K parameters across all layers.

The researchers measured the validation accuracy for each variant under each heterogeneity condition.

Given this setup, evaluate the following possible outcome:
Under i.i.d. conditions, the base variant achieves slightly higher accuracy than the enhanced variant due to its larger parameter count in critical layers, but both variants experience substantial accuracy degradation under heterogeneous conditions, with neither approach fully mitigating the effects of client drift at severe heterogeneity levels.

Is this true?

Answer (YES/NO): NO